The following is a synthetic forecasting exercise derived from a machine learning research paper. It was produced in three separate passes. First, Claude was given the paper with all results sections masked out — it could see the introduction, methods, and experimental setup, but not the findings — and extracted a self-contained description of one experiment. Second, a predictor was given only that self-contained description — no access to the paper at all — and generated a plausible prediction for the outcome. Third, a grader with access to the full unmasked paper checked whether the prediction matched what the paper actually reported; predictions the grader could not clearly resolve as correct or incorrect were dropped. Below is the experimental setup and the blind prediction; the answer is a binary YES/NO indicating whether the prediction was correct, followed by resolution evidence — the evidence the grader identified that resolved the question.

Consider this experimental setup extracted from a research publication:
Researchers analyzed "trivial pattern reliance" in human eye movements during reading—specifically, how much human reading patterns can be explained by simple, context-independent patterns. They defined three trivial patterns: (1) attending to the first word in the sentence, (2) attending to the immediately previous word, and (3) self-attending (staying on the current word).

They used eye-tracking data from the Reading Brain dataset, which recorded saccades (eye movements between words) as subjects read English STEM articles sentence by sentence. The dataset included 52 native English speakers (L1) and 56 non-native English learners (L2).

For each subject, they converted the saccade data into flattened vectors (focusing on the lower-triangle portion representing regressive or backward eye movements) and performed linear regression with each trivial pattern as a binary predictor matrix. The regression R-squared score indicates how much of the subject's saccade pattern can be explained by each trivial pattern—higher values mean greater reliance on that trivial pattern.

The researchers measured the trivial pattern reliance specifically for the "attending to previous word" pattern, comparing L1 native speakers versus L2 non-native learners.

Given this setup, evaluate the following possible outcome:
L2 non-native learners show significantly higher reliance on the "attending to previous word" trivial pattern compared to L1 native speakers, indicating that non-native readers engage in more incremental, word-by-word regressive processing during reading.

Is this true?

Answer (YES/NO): YES